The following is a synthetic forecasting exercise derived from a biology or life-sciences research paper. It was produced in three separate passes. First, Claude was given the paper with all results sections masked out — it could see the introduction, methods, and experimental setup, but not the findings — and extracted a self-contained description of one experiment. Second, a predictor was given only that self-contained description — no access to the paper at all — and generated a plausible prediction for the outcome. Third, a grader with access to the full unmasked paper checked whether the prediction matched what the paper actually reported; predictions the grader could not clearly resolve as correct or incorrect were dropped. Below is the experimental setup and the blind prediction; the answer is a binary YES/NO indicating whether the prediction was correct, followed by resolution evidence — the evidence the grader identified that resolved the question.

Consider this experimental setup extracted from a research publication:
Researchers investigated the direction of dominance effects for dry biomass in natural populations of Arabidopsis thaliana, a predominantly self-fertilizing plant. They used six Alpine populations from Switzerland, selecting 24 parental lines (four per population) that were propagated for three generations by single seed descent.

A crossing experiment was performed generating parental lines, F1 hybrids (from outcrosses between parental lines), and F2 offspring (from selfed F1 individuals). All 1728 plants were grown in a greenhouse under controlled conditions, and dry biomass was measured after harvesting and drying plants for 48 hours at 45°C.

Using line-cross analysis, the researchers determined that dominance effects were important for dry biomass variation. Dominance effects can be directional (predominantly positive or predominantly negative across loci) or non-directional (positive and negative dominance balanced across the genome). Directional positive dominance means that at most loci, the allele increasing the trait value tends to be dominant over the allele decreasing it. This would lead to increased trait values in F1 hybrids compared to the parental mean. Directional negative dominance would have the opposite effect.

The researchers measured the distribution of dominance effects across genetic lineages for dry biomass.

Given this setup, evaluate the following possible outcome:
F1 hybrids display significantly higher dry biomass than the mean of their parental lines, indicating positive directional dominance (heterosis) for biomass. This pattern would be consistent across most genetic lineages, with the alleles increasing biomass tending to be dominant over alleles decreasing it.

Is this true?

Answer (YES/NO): YES